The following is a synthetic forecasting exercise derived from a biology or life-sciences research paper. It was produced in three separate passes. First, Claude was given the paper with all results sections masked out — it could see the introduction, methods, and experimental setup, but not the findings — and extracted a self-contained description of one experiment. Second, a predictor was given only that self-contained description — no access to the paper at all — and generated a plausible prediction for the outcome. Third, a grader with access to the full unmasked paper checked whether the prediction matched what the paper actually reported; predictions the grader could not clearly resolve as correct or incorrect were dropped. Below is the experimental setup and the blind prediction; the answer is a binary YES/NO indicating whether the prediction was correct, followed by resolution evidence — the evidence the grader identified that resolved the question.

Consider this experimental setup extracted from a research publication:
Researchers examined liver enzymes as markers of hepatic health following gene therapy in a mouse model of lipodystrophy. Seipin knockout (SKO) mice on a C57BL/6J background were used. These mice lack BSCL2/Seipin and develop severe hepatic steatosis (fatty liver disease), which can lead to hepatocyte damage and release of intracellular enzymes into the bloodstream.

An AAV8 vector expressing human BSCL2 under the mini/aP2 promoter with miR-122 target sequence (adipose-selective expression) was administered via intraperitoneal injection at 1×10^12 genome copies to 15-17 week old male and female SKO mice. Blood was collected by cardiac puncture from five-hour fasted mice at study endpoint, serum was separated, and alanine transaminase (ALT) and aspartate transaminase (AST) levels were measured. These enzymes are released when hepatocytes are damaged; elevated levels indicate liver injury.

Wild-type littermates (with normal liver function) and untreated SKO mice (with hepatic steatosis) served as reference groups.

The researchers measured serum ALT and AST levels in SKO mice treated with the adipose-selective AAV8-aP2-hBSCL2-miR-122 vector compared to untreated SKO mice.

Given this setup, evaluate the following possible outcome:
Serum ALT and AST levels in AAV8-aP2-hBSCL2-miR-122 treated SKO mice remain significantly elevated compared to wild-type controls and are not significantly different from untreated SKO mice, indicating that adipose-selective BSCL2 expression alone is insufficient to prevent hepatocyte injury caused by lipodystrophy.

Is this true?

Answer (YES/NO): NO